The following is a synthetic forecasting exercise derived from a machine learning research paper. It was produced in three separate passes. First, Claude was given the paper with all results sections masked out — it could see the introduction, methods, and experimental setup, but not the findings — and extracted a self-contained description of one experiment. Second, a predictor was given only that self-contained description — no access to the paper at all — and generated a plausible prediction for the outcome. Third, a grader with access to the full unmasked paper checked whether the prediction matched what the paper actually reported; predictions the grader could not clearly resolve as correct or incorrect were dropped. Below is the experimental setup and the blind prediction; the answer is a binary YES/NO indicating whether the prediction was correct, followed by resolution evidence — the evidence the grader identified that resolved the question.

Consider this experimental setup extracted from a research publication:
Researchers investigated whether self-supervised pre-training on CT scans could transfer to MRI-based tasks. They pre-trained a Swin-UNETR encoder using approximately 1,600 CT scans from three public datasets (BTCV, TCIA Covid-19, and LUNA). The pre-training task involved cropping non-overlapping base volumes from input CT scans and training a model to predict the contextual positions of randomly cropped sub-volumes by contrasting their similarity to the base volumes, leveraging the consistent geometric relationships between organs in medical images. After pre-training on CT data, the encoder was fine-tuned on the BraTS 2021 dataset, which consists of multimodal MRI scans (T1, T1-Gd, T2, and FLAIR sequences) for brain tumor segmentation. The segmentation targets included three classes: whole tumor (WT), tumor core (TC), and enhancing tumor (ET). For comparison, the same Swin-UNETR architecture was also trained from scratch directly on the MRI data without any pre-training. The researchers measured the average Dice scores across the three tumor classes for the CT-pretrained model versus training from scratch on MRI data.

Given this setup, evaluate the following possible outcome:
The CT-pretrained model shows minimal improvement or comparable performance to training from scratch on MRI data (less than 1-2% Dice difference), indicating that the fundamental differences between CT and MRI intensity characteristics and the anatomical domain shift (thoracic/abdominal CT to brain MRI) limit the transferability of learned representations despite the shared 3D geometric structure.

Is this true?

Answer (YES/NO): NO